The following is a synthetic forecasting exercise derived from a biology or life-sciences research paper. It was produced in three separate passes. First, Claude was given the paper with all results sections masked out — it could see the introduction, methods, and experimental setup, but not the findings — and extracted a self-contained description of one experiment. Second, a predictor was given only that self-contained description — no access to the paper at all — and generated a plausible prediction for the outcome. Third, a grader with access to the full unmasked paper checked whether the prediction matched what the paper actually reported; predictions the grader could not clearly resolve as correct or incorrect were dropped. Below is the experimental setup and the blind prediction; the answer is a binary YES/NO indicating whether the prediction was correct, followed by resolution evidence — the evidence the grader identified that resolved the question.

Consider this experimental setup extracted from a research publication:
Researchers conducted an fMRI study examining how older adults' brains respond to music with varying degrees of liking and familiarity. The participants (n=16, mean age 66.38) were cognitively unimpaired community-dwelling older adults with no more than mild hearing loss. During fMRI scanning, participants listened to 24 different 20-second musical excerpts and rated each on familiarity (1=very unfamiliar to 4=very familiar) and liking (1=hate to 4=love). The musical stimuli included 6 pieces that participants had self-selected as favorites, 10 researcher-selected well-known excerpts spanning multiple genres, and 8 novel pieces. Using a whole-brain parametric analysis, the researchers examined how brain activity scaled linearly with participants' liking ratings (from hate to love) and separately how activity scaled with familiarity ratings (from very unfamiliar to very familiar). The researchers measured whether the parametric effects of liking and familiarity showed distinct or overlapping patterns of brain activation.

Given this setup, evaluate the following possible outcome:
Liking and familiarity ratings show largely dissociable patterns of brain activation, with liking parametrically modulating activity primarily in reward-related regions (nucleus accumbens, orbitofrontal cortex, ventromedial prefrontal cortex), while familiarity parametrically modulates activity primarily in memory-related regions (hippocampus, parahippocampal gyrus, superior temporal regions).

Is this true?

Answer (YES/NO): NO